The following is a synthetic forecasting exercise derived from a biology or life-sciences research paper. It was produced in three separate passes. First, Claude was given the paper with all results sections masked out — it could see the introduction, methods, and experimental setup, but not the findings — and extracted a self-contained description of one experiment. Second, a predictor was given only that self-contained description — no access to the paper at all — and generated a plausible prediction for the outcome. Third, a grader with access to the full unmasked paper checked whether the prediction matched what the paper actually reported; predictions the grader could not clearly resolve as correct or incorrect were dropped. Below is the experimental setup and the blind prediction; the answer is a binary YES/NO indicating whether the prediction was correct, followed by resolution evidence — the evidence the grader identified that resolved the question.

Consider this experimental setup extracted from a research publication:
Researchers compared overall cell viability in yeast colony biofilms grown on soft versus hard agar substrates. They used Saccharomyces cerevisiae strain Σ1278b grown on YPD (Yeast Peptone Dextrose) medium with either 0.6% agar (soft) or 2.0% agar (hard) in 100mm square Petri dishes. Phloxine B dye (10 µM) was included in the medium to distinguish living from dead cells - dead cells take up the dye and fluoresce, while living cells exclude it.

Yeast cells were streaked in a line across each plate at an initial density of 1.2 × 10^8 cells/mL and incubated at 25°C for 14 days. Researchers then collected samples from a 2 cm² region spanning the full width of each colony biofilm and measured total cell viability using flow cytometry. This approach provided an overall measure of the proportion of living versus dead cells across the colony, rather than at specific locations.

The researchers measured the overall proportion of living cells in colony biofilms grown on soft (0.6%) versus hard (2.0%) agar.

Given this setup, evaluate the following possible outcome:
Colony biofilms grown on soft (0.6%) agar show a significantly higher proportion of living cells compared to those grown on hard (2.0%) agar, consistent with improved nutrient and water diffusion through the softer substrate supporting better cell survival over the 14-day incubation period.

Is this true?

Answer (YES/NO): NO